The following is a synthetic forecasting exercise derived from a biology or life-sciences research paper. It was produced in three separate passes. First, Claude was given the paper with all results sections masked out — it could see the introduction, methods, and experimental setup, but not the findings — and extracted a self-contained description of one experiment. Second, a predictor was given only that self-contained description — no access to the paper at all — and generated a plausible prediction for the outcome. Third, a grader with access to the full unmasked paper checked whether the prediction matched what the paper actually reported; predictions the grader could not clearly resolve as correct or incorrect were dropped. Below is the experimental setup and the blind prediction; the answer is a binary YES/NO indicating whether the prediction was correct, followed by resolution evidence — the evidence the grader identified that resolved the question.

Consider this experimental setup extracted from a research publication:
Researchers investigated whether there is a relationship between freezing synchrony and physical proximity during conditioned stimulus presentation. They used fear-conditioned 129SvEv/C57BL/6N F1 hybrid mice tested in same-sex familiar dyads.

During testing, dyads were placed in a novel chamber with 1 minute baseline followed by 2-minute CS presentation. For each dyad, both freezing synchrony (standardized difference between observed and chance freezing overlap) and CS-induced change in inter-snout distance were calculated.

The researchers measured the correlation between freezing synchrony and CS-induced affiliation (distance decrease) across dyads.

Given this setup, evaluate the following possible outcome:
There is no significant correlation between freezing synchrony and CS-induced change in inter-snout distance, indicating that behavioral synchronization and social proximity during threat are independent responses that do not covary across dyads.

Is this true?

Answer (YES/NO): NO